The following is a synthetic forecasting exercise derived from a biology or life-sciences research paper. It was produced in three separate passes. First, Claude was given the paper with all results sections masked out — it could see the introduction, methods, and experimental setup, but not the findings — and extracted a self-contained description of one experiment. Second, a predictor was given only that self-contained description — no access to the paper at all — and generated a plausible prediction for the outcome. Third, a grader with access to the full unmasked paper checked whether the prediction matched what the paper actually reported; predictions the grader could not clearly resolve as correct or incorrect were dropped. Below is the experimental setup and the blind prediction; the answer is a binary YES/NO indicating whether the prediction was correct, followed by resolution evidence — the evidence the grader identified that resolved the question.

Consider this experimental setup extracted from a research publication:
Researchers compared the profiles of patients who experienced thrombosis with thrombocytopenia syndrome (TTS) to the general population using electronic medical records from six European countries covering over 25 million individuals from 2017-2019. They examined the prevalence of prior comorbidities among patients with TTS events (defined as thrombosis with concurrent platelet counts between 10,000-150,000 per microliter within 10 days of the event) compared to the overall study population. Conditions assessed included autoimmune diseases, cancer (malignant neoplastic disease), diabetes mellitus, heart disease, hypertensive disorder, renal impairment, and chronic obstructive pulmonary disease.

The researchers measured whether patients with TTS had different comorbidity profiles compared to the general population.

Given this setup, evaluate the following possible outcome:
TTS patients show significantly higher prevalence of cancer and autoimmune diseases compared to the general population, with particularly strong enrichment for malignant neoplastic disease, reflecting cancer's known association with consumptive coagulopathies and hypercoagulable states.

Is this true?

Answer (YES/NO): NO